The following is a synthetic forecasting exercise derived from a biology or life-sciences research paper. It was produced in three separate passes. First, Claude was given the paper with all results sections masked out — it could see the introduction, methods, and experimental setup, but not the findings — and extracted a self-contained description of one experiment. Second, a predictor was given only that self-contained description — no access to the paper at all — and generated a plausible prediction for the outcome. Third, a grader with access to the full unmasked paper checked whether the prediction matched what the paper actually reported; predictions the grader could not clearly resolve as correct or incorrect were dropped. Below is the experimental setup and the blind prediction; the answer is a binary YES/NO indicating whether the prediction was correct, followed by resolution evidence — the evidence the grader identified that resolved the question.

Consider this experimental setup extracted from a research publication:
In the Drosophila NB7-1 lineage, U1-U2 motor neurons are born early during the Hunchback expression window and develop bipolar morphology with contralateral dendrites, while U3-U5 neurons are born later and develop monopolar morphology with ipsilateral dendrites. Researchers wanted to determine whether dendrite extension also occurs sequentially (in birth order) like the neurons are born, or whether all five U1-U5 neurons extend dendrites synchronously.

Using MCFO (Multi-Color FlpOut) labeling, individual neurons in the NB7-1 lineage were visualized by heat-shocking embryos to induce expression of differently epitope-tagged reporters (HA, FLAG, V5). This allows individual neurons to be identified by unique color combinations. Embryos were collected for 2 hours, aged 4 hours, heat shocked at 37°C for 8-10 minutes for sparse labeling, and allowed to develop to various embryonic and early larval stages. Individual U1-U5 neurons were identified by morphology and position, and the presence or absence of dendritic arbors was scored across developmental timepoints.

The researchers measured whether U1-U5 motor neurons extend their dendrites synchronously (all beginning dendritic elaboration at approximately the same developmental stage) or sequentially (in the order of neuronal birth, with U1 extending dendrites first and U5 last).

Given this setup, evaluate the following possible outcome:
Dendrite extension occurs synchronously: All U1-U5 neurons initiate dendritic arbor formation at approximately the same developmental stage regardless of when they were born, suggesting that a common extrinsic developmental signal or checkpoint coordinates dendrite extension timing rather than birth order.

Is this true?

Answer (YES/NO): NO